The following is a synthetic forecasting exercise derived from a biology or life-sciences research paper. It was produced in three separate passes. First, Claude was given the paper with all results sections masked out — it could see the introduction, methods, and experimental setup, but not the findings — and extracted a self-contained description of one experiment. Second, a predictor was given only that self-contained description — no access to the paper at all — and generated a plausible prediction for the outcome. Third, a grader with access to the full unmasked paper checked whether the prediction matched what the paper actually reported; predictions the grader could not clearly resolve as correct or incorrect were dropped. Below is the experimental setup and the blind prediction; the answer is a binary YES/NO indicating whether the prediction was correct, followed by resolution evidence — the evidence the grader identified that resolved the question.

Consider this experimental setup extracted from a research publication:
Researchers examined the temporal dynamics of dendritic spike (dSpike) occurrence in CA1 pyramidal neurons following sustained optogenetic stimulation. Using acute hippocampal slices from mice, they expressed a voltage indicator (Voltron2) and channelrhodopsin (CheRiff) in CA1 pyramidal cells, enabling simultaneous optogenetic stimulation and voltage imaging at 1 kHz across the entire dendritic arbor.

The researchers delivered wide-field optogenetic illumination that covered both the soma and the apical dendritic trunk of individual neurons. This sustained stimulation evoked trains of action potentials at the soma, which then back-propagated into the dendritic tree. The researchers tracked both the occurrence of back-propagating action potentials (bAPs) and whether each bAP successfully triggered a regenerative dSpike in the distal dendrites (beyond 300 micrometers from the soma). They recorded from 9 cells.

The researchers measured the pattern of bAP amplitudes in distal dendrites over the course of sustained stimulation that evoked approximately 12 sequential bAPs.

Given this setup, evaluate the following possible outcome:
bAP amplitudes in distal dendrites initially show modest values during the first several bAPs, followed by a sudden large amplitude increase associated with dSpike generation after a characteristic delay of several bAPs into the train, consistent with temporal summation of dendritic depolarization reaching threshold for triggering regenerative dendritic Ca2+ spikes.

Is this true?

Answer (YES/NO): NO